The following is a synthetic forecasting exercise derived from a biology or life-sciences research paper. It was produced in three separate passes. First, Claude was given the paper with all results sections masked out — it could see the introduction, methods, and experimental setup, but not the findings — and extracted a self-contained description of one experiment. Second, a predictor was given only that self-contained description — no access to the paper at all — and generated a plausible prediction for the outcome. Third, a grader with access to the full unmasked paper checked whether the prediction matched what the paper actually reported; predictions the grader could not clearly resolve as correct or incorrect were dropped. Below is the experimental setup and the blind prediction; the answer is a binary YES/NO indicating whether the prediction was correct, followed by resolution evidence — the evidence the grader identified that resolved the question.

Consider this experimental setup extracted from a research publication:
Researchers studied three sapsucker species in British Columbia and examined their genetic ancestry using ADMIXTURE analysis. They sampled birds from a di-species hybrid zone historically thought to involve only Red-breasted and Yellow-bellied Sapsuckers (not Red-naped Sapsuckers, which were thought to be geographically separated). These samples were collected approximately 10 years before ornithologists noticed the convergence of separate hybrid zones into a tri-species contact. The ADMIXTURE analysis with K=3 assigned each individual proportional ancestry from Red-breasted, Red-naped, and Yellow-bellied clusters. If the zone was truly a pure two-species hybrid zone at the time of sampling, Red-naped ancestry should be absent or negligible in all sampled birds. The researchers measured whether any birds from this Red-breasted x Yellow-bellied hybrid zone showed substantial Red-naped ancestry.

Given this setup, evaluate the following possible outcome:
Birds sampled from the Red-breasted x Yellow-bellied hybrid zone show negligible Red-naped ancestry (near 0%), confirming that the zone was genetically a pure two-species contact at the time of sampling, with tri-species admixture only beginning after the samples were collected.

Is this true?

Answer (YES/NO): NO